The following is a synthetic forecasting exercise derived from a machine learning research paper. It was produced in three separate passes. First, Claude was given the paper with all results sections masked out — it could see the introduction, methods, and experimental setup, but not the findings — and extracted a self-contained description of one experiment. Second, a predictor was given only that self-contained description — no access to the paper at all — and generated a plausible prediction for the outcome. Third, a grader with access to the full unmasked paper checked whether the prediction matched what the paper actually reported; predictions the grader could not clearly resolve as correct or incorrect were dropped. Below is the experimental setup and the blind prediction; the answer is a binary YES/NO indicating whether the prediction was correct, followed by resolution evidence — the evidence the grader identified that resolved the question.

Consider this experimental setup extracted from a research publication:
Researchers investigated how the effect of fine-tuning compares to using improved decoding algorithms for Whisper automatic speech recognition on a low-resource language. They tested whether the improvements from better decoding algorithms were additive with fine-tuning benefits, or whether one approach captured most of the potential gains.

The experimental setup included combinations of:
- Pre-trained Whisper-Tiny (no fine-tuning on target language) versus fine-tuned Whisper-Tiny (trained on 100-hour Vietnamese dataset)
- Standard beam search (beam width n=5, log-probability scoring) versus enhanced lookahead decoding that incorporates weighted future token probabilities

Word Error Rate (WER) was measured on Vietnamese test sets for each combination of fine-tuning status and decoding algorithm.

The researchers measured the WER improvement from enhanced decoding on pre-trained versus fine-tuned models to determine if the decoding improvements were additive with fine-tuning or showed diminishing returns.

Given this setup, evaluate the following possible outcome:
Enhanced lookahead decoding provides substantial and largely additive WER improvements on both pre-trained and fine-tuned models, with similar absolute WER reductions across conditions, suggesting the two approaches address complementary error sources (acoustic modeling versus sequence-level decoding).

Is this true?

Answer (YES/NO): NO